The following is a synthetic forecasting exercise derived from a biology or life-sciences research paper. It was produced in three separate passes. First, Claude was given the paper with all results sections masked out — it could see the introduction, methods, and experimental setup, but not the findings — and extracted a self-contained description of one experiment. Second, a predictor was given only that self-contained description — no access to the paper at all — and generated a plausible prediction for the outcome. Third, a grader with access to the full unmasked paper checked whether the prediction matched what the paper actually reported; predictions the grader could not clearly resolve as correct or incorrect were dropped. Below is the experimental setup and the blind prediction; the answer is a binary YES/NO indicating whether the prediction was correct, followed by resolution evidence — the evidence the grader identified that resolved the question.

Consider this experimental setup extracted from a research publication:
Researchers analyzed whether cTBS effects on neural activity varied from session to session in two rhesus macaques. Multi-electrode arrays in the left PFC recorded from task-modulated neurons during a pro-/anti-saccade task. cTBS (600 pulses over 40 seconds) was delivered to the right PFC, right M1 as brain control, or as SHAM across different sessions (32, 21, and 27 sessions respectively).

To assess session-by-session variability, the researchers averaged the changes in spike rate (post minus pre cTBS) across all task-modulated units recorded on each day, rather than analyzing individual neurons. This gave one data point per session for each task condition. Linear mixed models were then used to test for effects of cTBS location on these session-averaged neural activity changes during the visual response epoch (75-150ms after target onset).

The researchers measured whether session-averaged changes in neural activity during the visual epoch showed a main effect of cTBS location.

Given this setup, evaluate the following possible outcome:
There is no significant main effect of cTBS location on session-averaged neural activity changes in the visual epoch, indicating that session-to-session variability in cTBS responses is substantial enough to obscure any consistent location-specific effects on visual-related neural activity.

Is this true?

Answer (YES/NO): YES